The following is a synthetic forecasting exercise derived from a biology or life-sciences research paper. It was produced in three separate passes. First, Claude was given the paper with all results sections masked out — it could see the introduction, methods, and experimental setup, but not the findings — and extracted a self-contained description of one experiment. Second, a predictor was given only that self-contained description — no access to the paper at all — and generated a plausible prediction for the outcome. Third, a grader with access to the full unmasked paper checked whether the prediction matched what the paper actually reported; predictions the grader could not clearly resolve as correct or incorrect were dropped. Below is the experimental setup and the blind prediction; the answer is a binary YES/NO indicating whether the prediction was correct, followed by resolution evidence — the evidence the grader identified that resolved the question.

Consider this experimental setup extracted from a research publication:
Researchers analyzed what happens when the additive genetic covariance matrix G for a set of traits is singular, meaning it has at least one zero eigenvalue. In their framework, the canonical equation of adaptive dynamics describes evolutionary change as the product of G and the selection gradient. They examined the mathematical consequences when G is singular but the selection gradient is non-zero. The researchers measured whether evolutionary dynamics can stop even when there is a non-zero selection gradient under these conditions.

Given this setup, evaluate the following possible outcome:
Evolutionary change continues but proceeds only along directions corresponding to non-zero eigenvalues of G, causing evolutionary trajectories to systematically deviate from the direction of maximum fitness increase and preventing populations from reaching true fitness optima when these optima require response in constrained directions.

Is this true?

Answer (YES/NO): YES